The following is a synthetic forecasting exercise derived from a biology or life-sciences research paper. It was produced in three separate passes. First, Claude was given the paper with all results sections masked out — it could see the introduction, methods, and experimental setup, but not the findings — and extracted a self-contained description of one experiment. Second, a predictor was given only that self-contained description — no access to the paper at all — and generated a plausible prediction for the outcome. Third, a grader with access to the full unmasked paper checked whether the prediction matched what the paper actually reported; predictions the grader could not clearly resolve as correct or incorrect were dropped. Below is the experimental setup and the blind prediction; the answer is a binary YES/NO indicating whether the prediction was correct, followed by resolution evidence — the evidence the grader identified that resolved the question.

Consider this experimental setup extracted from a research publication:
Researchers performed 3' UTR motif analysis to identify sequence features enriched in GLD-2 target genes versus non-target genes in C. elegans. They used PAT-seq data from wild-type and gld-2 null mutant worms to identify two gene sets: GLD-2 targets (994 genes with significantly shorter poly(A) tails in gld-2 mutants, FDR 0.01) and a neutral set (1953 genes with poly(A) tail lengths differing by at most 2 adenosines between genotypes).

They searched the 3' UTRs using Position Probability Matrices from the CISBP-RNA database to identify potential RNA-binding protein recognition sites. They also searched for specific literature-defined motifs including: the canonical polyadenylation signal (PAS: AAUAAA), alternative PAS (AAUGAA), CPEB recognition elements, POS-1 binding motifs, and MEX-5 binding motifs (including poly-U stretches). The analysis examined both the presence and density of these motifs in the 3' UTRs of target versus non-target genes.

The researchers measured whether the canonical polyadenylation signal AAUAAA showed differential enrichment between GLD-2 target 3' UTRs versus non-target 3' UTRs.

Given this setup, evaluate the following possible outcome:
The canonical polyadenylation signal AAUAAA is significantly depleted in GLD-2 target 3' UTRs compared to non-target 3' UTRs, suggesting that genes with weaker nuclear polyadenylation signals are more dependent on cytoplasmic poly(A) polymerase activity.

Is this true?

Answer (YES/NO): YES